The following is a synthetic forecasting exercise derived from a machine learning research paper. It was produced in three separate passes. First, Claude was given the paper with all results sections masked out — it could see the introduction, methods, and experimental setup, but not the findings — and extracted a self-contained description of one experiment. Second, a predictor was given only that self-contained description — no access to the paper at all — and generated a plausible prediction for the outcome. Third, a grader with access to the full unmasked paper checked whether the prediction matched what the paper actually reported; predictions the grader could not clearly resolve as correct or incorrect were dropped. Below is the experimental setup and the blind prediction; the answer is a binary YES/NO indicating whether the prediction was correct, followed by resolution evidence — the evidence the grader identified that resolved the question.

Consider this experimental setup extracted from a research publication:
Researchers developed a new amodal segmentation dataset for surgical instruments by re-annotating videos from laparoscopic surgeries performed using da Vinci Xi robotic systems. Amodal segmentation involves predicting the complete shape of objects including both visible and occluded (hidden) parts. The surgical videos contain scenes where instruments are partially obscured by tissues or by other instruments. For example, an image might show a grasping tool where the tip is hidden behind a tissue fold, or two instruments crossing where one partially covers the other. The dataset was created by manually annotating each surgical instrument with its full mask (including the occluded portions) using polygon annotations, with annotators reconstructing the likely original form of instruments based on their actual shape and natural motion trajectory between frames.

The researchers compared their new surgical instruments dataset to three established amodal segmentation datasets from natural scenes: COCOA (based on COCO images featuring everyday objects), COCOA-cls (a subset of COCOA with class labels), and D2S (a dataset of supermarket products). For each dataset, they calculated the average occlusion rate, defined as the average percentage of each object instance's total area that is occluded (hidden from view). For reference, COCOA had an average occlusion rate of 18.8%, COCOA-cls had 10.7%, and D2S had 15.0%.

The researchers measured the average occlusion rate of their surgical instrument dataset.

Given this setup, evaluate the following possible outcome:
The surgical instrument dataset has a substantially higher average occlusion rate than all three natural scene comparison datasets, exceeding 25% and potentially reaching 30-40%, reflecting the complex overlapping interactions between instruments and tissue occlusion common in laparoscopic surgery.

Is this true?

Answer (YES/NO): NO